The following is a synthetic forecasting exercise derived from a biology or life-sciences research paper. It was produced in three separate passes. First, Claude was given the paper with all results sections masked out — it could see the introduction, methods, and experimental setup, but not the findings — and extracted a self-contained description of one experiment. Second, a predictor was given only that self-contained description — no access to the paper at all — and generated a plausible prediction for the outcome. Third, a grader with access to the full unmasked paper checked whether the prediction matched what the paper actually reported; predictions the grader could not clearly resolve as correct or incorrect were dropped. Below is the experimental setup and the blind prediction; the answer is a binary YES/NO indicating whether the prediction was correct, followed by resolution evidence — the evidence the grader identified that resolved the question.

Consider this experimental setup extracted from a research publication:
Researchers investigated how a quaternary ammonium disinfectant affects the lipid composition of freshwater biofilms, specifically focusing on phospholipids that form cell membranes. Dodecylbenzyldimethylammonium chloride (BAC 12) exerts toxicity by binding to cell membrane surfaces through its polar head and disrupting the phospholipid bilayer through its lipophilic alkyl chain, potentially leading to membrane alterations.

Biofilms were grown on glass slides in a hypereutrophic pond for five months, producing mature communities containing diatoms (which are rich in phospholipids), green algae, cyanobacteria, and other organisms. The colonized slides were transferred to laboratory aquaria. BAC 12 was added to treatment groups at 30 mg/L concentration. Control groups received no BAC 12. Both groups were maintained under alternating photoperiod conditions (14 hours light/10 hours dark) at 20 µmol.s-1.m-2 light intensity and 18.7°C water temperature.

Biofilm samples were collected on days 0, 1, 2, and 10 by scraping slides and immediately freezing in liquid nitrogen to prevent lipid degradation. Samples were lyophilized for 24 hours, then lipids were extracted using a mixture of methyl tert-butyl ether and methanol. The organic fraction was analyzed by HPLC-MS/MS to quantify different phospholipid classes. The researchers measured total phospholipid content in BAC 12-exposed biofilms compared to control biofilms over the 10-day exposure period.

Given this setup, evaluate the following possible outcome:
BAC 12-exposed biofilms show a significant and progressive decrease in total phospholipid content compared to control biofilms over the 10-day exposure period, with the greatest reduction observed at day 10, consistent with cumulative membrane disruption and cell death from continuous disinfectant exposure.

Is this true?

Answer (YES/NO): NO